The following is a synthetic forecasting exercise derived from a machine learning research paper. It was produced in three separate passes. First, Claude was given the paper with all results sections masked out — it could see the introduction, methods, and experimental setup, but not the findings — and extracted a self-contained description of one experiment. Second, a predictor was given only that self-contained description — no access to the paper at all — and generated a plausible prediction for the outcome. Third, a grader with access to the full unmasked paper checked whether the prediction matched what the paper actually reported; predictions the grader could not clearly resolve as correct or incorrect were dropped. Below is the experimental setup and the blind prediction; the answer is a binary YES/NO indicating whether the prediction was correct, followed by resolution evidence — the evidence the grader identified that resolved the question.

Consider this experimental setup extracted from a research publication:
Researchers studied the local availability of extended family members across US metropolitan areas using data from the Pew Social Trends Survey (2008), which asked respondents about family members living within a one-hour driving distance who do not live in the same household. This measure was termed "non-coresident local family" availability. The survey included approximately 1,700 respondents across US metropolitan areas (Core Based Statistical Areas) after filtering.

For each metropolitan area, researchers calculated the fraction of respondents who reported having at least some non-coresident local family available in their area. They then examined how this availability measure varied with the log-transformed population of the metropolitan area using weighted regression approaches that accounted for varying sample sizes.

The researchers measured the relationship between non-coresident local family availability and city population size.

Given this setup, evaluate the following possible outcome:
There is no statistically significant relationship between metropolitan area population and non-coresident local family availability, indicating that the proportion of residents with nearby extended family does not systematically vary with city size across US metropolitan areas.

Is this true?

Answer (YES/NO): NO